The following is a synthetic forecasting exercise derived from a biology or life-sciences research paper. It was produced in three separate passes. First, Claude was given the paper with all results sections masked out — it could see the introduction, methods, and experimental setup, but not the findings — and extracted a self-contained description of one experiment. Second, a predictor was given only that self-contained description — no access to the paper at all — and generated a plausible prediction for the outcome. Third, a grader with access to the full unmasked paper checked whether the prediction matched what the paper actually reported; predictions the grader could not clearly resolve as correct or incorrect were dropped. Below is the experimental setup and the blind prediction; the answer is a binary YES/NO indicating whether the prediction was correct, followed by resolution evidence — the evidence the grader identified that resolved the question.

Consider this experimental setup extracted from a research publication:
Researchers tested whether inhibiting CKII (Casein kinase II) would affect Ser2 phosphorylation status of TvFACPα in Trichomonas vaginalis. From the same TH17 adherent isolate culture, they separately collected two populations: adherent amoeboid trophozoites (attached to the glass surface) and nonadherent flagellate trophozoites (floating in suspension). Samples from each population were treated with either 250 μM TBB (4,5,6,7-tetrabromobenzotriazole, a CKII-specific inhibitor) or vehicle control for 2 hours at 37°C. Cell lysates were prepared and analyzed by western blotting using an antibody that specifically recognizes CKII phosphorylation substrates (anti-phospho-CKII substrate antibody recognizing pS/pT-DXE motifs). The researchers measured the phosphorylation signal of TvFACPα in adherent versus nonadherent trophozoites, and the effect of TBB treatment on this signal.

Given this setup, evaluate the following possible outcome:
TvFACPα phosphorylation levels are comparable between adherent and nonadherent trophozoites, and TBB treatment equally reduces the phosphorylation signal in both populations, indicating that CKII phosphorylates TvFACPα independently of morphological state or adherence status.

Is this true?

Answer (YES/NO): NO